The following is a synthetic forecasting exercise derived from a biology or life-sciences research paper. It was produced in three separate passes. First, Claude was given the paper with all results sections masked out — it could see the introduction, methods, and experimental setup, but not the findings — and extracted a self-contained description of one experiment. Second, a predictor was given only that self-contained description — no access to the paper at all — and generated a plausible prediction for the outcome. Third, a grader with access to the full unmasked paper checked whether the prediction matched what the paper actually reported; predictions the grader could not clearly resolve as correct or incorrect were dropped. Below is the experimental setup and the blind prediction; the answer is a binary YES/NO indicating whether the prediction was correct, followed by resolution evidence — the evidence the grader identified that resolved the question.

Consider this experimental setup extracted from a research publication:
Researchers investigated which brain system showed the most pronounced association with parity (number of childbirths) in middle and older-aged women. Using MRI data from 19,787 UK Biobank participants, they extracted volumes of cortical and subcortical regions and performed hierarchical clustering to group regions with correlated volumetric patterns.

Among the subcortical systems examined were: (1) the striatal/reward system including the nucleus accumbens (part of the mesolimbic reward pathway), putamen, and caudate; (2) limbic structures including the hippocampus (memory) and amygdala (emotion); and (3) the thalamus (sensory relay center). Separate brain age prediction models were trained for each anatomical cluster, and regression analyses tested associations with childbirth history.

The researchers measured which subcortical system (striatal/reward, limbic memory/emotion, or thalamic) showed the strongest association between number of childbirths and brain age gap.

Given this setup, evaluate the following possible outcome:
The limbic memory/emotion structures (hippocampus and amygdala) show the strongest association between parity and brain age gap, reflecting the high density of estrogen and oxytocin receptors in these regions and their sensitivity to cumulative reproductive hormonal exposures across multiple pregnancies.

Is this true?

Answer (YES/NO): NO